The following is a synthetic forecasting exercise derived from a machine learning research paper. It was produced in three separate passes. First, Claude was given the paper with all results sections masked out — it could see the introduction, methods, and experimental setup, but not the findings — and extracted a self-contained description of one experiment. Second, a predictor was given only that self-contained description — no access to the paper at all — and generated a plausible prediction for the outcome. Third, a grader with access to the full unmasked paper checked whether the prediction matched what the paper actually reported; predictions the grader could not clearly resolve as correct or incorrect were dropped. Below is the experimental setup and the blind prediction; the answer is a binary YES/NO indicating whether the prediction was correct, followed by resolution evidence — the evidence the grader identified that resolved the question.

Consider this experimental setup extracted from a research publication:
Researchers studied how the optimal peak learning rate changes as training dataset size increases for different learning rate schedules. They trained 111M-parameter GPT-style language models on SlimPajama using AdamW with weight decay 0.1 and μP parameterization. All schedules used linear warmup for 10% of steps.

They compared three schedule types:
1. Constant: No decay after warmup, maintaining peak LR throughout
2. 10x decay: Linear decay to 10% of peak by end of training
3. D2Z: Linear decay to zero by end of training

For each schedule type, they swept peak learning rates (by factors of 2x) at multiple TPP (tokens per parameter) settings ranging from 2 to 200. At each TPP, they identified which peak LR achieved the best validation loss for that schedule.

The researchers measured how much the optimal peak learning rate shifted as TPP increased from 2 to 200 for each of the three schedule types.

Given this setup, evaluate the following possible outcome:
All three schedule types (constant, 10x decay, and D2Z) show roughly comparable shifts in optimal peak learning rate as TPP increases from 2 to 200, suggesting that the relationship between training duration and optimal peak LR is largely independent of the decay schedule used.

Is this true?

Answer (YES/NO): NO